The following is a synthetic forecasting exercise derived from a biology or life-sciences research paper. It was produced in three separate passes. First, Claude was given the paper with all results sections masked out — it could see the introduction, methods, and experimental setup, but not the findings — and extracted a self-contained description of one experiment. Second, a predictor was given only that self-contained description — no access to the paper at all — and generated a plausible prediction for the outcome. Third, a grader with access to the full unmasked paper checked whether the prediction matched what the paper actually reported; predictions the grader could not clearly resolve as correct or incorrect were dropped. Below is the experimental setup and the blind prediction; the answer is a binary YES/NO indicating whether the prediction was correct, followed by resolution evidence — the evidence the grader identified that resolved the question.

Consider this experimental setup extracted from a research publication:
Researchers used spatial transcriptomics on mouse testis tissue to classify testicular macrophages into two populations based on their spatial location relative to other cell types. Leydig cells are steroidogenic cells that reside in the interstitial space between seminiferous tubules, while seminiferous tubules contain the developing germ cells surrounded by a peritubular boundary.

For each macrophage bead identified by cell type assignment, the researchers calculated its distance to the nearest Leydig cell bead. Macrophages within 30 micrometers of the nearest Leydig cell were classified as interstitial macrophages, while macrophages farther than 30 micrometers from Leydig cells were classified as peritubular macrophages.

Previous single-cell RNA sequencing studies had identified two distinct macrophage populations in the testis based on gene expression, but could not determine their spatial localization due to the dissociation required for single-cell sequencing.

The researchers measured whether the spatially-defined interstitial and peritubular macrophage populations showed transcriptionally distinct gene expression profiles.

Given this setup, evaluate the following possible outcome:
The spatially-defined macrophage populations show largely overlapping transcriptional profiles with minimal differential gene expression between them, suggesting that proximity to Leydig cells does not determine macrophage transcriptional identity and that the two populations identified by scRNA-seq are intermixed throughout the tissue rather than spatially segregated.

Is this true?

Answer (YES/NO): NO